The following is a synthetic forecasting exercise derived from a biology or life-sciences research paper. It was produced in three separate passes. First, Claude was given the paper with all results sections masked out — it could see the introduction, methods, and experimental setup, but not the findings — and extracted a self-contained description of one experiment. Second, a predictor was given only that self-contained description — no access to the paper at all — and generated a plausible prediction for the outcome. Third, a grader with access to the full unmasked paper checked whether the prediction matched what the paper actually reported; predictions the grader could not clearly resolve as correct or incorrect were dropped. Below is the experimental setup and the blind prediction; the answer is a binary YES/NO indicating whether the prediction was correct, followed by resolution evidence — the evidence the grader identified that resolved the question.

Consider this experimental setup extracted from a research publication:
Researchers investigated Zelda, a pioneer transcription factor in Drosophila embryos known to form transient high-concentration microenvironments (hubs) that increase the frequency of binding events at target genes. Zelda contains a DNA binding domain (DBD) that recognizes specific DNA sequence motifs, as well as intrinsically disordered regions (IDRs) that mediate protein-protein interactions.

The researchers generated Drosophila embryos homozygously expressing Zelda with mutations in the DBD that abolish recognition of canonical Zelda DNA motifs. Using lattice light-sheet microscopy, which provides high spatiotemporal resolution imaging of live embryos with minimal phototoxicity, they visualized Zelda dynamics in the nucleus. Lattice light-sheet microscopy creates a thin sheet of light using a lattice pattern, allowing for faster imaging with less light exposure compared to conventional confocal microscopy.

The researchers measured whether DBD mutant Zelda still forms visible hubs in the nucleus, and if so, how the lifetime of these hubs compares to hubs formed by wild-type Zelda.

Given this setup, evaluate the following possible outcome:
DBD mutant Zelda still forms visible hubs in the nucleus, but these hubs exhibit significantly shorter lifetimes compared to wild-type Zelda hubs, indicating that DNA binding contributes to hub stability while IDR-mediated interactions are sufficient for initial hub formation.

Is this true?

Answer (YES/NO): NO